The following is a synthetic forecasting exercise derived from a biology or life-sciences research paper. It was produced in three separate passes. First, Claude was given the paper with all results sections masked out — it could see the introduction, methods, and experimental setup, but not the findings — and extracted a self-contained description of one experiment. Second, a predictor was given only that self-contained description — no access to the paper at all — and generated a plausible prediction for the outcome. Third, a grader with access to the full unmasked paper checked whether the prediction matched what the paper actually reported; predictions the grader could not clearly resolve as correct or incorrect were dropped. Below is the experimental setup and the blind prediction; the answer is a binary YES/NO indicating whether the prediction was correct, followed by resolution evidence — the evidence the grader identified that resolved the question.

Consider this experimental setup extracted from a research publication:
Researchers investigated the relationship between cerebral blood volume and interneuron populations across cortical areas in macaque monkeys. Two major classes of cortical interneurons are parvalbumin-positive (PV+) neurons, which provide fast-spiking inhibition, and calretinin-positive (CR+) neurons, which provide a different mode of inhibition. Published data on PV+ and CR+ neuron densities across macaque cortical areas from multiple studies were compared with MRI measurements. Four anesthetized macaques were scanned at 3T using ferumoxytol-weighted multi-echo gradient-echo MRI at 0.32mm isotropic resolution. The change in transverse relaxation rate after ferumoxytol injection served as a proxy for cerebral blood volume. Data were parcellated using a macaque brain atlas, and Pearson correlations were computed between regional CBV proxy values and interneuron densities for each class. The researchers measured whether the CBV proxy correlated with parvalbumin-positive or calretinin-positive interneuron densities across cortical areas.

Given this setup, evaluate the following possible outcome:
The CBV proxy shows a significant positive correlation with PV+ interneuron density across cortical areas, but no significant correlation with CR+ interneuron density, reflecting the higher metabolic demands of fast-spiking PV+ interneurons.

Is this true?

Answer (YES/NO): NO